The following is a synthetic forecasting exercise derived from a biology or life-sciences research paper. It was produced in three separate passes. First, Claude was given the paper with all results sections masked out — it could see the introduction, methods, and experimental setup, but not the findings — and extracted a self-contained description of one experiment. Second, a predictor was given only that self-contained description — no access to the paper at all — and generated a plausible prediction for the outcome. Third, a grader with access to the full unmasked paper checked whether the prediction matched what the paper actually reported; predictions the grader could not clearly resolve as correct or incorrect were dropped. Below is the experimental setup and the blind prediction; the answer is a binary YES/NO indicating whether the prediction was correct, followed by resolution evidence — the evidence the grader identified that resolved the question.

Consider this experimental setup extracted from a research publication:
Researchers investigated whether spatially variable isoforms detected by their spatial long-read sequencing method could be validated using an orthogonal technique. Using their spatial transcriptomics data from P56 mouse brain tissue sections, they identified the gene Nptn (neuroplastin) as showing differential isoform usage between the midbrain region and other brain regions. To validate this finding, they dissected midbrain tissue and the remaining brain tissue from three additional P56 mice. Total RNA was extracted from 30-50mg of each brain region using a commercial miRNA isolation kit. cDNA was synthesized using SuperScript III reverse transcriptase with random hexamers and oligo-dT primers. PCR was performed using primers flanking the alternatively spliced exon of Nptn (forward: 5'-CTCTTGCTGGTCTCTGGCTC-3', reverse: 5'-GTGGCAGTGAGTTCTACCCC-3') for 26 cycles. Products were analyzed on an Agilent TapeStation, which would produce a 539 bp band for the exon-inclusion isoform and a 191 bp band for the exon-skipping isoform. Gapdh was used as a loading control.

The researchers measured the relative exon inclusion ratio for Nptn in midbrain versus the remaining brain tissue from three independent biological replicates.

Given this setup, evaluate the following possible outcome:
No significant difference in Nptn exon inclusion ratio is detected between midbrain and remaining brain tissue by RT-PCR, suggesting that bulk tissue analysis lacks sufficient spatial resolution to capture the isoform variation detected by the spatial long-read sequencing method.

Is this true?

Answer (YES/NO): NO